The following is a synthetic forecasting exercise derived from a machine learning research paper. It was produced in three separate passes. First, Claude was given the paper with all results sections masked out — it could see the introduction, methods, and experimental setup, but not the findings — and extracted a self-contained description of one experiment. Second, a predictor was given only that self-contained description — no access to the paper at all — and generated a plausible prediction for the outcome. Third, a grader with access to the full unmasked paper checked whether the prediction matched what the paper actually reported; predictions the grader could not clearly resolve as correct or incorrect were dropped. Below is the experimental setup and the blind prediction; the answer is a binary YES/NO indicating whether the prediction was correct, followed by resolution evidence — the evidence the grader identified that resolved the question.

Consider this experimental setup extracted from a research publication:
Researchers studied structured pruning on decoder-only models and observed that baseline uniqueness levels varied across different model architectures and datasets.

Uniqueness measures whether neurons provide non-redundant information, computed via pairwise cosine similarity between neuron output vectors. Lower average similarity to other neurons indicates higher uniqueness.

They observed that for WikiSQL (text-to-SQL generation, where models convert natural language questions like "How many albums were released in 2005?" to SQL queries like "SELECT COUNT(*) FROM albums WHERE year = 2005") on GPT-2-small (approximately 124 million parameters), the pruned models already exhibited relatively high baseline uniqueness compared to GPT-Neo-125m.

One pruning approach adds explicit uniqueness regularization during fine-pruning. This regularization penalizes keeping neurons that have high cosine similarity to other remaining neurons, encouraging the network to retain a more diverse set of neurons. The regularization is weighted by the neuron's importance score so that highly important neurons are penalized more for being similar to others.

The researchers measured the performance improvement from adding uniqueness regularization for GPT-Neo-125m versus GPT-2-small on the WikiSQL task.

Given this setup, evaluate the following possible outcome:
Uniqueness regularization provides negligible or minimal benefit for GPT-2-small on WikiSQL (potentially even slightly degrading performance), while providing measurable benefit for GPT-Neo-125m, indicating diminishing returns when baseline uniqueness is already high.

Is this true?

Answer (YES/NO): NO